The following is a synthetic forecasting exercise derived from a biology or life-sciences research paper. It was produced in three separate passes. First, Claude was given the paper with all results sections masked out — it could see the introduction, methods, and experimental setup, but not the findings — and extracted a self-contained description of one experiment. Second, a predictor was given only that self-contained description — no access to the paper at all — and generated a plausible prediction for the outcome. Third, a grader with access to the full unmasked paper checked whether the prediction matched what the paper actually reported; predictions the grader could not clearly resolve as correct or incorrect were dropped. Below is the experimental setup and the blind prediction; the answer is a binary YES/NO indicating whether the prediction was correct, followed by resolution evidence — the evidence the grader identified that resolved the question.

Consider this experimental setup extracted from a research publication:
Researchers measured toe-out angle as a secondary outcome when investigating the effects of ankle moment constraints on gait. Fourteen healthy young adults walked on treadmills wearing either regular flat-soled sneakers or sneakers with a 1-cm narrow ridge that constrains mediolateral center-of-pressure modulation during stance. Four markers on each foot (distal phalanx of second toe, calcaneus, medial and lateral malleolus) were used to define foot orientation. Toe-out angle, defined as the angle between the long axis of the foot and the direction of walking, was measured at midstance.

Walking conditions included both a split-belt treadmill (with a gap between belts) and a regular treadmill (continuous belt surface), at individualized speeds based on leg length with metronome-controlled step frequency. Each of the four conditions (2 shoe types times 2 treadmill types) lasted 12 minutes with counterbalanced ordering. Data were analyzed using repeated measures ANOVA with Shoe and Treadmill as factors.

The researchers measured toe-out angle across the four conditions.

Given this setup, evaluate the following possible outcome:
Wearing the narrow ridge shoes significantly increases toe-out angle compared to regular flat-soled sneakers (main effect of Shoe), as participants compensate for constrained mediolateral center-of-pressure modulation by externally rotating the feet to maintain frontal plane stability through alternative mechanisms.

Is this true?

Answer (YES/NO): YES